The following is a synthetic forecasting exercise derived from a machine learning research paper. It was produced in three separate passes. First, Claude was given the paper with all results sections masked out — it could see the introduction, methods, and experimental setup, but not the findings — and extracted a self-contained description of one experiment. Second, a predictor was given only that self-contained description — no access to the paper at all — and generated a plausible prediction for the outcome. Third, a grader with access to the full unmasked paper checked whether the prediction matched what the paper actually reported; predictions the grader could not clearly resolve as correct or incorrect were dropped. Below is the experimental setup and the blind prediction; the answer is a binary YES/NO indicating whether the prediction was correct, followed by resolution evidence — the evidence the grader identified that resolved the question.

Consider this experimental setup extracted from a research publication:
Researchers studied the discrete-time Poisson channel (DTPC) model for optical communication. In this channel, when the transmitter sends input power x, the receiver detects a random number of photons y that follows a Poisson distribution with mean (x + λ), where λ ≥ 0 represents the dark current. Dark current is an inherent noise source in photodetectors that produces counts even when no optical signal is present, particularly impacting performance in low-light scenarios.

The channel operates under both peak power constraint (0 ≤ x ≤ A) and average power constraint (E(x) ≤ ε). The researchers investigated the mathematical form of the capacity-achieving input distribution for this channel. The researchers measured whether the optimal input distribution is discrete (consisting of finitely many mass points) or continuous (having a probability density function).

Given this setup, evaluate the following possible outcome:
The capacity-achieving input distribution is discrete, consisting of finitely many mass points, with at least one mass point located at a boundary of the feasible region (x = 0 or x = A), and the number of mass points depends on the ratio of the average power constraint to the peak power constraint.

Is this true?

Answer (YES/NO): NO